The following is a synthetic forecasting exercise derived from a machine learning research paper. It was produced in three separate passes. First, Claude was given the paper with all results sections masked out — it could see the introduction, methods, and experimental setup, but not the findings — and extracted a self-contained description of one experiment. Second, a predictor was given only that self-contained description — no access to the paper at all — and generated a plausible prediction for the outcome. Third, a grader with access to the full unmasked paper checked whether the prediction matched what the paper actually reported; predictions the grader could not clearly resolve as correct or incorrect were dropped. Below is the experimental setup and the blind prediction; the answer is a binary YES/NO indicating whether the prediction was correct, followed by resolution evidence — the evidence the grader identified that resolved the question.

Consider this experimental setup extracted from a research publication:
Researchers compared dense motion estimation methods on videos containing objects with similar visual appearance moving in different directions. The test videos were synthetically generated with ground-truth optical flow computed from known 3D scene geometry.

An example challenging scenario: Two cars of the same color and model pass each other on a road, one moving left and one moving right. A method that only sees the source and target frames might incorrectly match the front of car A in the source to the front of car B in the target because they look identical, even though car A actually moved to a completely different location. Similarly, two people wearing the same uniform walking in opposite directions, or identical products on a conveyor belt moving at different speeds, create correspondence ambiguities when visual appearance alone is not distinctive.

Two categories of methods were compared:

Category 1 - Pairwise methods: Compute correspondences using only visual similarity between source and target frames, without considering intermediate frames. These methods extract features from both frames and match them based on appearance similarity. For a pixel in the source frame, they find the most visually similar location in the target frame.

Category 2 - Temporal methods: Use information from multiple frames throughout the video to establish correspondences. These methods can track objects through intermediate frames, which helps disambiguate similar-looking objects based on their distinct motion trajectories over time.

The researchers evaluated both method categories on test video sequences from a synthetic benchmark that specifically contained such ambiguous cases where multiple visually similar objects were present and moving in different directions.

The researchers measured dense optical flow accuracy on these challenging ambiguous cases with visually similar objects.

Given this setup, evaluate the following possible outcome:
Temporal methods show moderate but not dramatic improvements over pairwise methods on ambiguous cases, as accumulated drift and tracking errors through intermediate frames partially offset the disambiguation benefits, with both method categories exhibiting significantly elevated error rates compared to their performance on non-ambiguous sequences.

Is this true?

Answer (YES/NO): NO